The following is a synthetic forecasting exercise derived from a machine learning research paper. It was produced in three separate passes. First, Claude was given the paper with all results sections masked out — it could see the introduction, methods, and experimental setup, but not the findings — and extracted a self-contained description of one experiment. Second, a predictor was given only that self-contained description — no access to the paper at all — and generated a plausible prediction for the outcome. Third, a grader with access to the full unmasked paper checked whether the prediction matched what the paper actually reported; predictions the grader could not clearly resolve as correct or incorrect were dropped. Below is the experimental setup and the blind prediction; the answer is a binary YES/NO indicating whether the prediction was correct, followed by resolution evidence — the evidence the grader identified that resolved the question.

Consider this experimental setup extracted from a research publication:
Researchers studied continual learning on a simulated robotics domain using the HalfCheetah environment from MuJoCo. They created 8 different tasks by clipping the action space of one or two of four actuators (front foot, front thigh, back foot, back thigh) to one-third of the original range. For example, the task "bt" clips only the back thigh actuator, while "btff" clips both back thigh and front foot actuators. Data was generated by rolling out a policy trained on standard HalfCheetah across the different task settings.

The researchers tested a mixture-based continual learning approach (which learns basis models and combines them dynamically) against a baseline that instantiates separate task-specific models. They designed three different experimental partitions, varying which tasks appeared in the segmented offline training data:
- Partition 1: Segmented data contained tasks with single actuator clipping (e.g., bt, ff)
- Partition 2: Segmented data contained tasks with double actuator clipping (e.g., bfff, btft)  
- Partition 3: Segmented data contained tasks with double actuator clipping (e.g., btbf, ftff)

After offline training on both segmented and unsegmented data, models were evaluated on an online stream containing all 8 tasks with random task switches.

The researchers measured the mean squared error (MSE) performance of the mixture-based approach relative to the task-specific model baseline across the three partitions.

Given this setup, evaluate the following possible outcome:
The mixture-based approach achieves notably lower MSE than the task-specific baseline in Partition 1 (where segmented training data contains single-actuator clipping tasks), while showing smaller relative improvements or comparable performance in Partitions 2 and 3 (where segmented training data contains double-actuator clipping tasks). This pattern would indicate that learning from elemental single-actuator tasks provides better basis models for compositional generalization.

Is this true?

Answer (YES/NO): YES